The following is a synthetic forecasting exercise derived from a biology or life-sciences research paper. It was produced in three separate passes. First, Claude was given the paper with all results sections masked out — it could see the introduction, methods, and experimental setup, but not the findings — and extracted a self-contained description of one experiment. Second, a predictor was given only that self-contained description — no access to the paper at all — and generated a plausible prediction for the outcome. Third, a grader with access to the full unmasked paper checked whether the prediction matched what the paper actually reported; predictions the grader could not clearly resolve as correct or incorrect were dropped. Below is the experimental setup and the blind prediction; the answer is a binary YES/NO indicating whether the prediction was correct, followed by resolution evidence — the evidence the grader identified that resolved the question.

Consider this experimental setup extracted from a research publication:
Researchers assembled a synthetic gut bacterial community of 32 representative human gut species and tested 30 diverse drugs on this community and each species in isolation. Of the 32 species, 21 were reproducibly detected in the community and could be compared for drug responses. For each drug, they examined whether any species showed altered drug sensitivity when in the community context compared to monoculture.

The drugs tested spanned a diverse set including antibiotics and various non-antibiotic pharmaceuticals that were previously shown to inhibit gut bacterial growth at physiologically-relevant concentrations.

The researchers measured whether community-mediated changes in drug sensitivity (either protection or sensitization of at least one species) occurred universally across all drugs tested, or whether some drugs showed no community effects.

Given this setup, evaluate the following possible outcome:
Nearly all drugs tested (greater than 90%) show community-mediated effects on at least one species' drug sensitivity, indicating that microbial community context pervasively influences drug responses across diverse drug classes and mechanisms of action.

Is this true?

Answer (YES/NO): YES